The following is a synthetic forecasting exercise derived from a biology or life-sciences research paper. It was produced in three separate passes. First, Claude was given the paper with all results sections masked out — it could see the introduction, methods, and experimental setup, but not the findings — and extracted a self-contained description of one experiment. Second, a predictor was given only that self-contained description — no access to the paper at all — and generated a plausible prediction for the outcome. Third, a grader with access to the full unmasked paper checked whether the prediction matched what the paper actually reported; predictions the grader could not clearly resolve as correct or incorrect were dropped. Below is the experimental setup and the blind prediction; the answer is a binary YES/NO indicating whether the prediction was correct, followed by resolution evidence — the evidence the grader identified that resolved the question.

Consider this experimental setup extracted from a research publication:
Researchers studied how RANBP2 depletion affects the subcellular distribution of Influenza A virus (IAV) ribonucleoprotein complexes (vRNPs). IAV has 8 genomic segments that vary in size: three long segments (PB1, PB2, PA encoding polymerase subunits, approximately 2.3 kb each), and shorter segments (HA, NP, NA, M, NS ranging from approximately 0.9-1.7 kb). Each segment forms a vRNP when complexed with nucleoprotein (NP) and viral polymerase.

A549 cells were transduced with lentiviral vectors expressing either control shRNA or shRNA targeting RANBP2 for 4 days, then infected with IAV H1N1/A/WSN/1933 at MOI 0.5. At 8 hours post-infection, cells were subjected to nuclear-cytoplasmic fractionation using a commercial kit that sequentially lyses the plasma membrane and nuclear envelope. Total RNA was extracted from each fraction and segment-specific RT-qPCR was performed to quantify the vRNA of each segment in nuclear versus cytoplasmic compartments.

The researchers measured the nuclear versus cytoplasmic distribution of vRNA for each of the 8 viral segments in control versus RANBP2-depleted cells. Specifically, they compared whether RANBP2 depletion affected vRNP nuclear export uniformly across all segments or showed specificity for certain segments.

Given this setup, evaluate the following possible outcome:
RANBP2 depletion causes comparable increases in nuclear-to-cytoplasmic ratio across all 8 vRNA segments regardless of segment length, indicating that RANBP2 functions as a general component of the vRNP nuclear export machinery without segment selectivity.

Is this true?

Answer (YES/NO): NO